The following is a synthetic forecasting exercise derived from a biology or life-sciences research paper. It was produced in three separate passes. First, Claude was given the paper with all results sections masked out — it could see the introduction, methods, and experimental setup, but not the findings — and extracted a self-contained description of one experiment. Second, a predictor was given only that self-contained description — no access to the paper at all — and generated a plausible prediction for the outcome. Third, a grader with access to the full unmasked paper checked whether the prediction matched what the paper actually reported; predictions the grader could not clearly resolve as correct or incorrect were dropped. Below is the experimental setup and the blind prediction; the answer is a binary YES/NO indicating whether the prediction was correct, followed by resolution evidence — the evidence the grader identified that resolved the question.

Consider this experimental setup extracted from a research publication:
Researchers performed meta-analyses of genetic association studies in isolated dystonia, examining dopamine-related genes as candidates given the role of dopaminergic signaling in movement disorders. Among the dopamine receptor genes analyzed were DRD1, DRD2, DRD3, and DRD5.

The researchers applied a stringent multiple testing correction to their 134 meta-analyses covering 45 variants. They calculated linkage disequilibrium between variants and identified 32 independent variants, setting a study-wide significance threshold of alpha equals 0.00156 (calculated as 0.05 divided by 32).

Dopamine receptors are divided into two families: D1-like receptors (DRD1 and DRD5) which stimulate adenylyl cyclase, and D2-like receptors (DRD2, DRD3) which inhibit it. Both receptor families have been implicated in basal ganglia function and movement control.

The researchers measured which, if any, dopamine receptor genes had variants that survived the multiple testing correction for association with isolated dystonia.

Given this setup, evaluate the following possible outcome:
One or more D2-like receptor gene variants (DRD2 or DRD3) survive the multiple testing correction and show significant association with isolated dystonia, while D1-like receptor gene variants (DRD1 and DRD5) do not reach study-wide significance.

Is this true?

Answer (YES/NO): NO